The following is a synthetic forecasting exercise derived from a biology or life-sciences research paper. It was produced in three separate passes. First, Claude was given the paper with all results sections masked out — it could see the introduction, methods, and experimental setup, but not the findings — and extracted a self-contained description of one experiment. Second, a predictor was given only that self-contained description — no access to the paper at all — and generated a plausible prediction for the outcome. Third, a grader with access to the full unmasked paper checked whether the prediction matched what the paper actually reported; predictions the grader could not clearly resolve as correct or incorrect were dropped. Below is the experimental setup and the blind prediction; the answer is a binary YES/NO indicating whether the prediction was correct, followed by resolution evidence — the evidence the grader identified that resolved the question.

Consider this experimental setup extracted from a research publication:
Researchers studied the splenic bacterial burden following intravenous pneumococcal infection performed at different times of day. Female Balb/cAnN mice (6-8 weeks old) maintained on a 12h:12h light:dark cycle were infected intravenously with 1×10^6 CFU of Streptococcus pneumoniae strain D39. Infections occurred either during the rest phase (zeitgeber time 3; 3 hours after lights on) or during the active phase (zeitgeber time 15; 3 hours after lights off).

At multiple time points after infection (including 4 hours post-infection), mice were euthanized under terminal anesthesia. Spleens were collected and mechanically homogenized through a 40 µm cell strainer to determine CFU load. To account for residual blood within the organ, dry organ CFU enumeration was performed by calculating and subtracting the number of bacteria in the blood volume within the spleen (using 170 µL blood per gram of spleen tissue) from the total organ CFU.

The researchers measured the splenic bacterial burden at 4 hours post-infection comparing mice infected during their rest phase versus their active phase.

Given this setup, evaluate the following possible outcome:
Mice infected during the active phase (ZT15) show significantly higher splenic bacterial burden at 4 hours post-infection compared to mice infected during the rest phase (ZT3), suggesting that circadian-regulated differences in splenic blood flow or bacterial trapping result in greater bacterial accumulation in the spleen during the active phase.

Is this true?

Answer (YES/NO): YES